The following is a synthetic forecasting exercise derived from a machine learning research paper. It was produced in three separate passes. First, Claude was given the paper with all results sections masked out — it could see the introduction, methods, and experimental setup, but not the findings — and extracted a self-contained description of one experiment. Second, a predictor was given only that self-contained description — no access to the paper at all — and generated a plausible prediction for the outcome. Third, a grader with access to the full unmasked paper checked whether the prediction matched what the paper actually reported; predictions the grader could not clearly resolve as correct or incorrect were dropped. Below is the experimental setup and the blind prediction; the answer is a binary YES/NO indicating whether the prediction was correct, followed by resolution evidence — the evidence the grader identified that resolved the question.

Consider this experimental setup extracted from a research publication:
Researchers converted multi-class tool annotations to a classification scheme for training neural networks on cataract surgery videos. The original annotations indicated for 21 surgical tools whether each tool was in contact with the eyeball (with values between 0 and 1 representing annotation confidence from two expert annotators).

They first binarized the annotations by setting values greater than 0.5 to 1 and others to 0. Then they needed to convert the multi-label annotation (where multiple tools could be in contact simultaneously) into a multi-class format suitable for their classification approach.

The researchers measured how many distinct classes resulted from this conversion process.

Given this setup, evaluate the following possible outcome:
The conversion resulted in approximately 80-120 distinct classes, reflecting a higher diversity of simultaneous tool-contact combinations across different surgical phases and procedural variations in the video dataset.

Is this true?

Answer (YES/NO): NO